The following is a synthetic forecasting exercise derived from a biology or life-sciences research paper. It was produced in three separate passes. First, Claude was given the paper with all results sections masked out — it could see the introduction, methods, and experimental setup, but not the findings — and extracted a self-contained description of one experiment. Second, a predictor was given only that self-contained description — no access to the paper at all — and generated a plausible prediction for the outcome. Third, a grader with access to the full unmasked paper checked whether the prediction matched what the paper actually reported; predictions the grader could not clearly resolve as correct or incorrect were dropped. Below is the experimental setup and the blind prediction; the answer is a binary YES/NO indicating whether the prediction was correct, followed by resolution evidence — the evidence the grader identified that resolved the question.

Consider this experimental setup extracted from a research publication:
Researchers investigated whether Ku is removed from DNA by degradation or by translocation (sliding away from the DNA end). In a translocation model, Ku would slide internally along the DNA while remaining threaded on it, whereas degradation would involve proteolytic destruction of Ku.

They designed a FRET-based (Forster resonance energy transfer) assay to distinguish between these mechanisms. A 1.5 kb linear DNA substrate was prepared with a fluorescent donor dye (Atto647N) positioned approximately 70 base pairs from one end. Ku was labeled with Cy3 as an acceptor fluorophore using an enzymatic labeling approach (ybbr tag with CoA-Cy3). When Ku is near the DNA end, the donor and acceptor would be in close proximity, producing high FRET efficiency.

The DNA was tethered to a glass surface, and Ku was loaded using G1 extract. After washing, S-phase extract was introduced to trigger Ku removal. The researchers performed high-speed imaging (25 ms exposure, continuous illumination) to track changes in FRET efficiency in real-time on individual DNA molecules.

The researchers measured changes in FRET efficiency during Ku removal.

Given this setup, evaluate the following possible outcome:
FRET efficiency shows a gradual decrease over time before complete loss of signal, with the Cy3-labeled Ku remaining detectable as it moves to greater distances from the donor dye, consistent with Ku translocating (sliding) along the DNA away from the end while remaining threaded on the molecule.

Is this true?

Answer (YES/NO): NO